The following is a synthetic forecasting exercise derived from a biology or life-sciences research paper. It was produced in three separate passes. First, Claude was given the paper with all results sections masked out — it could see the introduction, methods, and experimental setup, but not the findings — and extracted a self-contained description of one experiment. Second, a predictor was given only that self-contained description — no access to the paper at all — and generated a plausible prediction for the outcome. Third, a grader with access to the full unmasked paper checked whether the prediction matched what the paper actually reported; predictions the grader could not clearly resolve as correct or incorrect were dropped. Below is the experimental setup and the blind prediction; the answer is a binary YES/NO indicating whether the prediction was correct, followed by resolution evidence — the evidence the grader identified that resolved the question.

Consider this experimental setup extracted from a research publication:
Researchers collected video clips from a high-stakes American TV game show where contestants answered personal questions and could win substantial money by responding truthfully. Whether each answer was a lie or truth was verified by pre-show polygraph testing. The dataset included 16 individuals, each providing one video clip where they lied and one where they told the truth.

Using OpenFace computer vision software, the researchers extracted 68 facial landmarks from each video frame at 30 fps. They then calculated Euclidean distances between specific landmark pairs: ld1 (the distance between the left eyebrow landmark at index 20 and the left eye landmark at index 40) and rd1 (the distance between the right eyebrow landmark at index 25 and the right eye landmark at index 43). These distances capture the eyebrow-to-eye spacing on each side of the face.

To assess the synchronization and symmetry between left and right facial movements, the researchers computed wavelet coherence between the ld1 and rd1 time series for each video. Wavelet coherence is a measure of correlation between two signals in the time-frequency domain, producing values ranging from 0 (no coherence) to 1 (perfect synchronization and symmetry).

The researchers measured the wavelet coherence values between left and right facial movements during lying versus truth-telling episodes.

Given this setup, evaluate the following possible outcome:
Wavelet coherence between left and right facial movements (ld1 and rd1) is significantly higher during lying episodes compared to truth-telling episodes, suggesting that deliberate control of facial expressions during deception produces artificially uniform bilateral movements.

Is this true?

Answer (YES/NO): NO